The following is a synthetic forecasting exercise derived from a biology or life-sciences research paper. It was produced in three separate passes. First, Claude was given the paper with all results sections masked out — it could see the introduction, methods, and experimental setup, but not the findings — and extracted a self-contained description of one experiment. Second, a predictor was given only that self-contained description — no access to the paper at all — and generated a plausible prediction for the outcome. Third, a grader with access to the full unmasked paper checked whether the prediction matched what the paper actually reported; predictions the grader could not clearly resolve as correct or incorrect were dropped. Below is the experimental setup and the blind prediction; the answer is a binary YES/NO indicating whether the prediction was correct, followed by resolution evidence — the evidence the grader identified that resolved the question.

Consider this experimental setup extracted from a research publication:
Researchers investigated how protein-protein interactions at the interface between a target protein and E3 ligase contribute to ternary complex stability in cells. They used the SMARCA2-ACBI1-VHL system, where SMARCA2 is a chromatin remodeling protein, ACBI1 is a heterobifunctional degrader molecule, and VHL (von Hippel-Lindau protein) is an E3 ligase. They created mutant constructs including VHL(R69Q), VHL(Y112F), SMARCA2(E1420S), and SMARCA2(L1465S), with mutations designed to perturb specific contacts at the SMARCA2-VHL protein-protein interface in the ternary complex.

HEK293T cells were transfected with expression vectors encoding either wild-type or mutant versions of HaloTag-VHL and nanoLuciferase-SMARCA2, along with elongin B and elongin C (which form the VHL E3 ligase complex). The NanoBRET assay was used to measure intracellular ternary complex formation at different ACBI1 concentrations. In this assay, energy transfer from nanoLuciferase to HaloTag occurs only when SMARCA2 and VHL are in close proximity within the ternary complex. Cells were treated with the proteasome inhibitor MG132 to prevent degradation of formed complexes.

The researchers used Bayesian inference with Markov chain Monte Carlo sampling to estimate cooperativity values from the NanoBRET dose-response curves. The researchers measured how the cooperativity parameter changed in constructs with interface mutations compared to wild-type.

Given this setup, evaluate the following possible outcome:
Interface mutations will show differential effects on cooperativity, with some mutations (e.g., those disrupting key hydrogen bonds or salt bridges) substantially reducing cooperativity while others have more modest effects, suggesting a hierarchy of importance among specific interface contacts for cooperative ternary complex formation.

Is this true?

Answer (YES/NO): NO